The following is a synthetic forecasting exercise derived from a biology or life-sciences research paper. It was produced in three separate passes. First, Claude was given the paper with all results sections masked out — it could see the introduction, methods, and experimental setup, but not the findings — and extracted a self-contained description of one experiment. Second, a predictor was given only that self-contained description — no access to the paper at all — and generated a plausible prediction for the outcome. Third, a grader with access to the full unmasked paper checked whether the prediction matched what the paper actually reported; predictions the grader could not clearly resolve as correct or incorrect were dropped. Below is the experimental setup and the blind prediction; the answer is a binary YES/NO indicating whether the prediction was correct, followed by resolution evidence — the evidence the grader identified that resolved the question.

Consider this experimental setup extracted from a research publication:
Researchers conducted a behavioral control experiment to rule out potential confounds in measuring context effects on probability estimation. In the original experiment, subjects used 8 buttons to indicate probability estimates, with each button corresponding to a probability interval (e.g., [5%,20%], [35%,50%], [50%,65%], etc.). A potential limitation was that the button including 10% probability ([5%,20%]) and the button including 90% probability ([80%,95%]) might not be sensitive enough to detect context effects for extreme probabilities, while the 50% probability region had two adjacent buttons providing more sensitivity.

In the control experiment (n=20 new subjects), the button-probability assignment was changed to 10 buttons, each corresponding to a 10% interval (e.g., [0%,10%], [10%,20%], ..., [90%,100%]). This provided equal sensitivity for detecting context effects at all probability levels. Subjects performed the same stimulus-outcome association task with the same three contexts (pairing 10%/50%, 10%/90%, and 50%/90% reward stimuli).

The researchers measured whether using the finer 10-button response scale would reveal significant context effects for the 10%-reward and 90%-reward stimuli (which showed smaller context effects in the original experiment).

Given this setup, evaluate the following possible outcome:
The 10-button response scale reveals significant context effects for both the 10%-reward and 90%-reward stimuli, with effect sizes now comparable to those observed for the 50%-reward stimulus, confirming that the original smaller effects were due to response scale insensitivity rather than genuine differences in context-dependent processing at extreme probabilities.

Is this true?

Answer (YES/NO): NO